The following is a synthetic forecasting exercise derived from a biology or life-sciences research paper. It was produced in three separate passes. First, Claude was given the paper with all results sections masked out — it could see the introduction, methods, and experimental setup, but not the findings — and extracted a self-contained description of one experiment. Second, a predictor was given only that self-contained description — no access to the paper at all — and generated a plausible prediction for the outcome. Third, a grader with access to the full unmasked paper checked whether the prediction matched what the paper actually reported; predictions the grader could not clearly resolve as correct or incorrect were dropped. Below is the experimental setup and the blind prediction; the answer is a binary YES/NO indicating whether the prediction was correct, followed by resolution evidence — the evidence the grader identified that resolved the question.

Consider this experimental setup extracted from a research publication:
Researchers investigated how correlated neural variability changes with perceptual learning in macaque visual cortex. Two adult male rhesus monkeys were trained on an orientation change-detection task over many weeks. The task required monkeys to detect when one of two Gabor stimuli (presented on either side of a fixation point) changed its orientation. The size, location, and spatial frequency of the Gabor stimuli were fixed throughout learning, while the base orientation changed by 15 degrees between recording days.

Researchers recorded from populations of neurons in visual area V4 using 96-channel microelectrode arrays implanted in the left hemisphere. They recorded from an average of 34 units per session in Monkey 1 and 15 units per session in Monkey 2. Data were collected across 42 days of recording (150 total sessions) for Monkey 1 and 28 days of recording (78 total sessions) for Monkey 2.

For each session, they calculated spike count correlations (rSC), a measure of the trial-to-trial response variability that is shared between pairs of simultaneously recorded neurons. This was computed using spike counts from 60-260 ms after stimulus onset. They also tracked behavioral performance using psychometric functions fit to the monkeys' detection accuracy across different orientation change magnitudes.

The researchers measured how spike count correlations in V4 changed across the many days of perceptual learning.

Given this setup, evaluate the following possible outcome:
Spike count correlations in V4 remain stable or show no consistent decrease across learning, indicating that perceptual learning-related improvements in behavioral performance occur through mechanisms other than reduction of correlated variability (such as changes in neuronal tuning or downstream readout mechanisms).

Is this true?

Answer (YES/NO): NO